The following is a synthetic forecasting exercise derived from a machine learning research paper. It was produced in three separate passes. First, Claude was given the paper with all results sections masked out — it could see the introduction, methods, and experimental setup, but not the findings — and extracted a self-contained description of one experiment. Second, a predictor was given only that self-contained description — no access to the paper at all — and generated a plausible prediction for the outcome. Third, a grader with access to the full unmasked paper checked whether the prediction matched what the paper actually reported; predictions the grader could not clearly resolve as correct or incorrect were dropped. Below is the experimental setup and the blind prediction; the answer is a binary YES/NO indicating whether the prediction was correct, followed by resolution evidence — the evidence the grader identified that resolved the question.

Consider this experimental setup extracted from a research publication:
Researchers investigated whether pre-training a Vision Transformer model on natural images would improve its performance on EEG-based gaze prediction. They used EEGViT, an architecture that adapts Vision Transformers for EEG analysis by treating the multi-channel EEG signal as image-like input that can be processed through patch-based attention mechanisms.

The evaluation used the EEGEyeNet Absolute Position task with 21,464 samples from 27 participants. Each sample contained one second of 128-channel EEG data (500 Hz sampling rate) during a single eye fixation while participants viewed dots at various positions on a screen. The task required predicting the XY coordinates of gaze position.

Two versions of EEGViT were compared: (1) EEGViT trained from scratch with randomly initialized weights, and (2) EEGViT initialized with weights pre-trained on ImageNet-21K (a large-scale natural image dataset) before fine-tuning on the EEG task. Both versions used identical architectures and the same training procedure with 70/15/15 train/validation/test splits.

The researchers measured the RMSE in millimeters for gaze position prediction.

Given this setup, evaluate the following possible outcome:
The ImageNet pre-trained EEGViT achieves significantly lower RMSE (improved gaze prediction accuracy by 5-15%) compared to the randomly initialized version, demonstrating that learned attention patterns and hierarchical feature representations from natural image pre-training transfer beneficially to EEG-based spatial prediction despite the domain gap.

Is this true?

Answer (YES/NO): YES